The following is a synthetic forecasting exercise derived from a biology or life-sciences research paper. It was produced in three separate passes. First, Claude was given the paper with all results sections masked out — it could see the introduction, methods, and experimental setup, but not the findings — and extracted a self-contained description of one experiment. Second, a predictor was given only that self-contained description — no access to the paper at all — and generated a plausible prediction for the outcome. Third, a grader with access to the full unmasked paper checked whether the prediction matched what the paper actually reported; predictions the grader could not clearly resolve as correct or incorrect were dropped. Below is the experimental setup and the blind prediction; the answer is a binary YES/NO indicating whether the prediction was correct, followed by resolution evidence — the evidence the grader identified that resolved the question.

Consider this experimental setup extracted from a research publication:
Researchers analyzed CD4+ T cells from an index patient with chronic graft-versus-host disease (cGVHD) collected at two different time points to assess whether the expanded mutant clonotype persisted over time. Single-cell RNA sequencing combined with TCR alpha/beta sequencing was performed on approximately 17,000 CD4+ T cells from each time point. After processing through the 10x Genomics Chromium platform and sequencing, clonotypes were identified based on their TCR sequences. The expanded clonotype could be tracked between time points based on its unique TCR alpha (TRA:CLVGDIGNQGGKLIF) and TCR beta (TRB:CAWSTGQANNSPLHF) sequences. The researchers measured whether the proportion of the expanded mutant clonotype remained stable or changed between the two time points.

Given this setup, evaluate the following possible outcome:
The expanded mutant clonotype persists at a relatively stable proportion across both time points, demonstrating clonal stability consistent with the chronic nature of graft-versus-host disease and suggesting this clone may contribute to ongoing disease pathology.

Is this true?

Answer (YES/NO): YES